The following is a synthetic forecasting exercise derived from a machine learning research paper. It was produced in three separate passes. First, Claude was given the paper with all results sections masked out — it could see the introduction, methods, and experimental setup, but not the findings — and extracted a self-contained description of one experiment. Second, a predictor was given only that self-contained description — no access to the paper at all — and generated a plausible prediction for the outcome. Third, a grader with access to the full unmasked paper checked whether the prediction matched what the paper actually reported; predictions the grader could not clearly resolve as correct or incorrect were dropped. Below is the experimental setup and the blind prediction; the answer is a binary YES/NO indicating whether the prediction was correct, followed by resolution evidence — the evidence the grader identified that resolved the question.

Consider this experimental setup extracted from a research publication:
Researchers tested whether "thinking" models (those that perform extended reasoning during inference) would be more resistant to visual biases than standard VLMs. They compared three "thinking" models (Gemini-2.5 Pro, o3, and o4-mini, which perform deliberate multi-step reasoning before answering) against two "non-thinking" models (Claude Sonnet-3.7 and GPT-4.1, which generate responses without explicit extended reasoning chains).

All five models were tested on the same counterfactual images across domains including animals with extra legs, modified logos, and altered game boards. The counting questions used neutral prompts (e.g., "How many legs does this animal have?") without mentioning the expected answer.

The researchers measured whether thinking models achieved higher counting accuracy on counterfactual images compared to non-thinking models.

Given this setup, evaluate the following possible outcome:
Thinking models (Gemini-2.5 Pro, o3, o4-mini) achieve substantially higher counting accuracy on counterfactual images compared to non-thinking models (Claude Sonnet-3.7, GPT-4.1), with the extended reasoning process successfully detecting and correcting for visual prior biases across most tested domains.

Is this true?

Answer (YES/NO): NO